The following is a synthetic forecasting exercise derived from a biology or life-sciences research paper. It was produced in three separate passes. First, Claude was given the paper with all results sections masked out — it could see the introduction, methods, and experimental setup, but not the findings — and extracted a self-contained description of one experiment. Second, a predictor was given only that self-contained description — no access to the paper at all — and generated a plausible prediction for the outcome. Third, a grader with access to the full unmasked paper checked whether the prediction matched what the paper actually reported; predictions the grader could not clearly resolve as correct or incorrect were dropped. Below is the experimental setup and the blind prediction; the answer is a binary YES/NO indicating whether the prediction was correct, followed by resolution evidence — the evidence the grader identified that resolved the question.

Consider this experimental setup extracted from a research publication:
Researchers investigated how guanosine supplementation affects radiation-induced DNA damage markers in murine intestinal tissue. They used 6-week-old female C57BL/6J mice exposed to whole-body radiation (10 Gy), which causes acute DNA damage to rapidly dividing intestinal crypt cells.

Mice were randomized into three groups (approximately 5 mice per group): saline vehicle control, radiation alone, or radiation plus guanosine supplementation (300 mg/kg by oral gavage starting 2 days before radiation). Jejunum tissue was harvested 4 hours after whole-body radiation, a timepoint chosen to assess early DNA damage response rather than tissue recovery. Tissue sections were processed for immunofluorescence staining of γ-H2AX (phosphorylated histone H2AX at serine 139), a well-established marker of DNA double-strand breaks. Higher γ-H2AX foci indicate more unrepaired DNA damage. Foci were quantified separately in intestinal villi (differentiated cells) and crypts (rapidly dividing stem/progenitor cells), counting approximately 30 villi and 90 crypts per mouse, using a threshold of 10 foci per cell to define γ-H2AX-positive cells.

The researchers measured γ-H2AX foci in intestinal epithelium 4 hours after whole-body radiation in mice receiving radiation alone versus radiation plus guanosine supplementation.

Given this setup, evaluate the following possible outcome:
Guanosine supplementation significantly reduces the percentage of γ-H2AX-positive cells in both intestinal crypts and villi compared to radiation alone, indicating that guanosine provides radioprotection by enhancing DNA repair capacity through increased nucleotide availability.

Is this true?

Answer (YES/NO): NO